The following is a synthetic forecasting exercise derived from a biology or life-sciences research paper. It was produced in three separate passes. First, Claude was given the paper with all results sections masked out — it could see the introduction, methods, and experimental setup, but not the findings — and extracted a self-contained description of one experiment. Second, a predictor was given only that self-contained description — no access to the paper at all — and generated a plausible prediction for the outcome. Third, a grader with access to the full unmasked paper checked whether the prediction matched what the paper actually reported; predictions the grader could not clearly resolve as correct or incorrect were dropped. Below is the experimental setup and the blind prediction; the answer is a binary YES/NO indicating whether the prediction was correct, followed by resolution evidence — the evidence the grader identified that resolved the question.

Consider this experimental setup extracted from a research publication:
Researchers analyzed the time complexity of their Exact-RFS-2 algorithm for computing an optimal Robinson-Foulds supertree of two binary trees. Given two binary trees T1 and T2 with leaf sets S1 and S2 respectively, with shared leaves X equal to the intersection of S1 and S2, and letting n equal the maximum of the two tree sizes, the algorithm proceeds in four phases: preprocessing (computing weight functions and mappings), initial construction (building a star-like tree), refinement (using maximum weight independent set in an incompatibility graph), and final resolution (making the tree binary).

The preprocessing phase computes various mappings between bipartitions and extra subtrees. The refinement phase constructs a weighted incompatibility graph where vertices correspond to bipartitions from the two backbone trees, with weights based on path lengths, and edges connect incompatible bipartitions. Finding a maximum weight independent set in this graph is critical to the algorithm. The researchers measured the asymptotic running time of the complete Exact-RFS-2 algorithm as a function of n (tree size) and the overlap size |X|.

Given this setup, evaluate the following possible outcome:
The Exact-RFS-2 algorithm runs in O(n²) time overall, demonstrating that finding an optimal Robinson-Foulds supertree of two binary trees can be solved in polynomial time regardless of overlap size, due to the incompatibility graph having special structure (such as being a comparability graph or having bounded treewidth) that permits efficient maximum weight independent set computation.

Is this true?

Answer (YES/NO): NO